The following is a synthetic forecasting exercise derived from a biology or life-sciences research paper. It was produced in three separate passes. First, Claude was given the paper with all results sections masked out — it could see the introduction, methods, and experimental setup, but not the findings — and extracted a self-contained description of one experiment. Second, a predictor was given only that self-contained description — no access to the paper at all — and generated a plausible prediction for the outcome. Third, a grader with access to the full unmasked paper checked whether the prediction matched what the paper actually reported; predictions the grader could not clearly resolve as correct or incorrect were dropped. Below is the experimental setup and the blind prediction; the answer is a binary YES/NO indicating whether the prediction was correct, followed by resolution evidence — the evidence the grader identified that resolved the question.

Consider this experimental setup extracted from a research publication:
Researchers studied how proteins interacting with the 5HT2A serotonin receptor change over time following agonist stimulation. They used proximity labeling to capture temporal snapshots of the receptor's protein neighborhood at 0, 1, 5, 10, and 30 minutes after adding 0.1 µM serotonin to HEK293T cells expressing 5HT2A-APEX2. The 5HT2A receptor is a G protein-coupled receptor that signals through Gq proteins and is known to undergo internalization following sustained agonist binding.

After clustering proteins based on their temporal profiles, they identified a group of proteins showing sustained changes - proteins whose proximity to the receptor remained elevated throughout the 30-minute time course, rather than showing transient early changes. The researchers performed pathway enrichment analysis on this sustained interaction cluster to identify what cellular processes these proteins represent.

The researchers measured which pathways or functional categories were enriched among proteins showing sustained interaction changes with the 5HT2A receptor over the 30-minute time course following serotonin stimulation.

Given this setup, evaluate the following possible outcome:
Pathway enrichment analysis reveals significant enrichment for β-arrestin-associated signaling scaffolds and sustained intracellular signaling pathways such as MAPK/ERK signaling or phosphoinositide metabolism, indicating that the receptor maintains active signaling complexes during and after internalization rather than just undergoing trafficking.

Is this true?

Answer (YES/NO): NO